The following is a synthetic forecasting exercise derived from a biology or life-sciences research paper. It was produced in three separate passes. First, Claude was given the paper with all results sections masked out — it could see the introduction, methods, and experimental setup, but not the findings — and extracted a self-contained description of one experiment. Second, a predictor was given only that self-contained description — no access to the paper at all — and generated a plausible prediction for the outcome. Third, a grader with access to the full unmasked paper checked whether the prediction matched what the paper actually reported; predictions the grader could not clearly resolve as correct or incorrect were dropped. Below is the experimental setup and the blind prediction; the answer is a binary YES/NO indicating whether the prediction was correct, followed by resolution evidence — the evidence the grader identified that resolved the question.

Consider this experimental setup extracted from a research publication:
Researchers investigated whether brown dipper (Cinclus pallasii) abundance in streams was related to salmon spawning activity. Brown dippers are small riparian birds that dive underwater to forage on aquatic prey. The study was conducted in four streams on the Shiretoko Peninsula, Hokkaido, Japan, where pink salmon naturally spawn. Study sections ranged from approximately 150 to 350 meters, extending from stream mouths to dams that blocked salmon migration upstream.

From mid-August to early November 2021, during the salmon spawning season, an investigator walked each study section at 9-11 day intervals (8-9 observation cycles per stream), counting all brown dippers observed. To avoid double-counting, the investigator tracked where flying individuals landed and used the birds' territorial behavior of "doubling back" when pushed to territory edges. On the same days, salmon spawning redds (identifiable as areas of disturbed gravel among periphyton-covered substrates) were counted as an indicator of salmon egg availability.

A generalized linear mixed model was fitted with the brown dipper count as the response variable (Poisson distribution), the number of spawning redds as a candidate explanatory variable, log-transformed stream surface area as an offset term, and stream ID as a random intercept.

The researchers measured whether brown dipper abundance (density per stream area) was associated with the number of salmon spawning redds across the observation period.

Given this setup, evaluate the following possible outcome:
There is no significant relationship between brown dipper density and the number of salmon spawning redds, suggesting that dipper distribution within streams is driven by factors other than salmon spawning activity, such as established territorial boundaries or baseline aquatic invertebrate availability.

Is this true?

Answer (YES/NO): NO